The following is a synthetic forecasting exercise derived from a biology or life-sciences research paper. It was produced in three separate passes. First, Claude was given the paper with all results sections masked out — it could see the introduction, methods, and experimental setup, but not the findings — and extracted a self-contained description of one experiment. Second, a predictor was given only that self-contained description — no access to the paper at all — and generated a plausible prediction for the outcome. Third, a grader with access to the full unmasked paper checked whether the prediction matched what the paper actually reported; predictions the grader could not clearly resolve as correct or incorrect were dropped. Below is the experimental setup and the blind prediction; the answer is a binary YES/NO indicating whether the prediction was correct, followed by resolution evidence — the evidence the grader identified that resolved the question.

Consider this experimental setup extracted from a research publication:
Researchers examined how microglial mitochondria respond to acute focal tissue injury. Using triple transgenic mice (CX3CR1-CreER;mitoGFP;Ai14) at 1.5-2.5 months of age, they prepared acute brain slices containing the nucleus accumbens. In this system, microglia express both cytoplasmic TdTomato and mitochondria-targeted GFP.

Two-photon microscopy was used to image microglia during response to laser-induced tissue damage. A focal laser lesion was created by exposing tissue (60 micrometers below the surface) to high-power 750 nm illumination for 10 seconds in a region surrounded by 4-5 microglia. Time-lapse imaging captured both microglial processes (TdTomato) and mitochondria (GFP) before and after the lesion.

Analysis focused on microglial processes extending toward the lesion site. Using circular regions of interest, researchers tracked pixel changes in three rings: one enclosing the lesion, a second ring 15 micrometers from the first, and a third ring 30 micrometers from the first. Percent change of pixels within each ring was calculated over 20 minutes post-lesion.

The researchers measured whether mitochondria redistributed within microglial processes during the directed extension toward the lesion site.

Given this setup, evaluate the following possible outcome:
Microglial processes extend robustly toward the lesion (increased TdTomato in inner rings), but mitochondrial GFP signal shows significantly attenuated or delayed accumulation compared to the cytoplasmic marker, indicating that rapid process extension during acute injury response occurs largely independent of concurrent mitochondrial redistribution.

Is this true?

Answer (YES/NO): NO